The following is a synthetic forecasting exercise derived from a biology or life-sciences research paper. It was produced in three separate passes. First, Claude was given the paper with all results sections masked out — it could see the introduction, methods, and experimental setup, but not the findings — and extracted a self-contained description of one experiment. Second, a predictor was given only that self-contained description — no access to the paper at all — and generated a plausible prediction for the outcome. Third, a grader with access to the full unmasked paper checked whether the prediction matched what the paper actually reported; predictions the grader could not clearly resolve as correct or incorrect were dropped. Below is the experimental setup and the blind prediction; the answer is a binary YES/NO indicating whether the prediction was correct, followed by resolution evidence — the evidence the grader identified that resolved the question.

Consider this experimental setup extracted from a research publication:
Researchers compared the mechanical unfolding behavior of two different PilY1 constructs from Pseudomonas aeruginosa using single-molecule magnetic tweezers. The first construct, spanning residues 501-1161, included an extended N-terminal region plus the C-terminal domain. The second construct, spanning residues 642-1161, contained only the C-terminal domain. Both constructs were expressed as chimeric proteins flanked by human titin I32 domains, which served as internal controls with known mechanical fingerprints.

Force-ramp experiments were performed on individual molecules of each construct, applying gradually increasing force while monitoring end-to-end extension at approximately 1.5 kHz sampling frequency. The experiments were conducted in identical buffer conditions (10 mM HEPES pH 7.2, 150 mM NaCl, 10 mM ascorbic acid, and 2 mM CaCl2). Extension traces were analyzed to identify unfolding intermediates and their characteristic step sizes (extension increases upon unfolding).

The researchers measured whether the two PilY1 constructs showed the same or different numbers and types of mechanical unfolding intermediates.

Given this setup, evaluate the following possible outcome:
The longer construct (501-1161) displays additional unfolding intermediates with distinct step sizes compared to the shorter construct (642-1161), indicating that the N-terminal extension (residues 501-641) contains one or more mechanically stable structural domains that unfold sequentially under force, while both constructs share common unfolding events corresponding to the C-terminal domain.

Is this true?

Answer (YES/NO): YES